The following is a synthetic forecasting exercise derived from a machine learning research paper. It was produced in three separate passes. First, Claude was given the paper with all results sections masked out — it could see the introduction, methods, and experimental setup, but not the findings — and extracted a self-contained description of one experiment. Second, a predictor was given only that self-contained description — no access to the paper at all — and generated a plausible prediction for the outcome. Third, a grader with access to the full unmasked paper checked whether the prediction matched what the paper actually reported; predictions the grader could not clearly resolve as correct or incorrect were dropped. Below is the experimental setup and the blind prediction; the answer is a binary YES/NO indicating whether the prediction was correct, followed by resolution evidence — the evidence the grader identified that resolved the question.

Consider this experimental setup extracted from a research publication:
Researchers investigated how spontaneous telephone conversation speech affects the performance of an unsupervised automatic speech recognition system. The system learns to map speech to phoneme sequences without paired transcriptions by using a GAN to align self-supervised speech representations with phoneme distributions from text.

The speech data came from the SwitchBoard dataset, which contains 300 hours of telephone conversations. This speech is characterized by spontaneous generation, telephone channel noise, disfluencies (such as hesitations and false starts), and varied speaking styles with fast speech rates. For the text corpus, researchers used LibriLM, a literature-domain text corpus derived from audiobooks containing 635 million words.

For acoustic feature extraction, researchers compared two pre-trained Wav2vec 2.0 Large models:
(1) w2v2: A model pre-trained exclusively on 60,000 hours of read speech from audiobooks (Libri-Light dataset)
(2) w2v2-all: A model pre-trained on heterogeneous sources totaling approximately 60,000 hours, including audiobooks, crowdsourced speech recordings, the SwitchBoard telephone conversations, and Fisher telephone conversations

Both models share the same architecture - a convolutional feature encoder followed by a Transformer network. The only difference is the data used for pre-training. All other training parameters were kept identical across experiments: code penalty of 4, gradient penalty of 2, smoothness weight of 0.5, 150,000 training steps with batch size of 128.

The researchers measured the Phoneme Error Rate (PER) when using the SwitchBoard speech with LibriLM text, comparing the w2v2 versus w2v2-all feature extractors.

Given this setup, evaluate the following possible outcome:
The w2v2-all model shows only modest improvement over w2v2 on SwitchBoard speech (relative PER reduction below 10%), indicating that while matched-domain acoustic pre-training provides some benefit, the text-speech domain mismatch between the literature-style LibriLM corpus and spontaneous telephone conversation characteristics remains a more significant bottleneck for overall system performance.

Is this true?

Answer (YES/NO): NO